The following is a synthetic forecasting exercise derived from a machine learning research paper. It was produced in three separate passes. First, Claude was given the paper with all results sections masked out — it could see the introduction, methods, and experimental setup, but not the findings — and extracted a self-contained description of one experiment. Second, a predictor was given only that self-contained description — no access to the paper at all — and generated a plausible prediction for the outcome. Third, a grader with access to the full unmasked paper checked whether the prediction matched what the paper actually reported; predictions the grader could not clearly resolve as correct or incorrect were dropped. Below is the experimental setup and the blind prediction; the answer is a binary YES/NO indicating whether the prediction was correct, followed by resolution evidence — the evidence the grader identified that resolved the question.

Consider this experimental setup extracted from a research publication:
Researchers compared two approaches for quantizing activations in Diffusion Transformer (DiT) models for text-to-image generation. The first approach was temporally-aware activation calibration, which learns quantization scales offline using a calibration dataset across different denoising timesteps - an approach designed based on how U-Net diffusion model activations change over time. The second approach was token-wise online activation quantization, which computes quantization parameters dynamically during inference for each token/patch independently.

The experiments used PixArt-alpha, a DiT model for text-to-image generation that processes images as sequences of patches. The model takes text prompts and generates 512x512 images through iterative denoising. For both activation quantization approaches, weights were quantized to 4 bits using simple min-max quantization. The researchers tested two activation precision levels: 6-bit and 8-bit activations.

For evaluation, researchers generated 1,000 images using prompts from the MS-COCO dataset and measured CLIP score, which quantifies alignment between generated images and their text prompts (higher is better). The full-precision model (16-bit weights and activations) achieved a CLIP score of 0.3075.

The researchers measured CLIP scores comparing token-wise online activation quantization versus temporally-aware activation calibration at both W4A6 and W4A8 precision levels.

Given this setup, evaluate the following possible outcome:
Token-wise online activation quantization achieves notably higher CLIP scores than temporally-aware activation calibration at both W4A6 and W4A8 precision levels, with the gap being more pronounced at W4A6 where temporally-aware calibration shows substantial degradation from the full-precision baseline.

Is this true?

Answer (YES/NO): YES